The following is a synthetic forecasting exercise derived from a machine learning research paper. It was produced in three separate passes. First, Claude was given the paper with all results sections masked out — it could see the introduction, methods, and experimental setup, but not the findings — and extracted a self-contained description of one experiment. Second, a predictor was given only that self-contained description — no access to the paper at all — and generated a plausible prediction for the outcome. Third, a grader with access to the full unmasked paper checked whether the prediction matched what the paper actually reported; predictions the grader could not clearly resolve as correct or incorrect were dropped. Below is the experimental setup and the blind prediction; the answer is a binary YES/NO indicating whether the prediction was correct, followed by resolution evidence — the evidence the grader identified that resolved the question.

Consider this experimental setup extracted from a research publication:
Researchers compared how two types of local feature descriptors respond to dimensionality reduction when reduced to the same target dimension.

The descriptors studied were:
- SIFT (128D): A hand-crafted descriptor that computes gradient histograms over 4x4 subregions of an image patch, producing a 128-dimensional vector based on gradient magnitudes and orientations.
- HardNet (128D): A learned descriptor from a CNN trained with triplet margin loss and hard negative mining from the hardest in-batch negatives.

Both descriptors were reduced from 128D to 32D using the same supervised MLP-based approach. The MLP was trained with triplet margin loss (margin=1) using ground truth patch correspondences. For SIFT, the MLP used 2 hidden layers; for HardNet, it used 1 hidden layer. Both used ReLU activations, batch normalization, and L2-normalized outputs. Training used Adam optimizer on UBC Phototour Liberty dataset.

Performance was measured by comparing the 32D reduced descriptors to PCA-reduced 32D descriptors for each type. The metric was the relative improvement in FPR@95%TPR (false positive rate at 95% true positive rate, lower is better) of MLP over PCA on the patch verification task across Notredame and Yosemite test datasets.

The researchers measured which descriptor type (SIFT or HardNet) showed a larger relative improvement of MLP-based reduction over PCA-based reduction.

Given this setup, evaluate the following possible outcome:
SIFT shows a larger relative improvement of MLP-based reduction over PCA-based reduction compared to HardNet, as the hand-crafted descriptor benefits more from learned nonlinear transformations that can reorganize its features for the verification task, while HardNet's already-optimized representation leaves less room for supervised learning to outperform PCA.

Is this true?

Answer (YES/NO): YES